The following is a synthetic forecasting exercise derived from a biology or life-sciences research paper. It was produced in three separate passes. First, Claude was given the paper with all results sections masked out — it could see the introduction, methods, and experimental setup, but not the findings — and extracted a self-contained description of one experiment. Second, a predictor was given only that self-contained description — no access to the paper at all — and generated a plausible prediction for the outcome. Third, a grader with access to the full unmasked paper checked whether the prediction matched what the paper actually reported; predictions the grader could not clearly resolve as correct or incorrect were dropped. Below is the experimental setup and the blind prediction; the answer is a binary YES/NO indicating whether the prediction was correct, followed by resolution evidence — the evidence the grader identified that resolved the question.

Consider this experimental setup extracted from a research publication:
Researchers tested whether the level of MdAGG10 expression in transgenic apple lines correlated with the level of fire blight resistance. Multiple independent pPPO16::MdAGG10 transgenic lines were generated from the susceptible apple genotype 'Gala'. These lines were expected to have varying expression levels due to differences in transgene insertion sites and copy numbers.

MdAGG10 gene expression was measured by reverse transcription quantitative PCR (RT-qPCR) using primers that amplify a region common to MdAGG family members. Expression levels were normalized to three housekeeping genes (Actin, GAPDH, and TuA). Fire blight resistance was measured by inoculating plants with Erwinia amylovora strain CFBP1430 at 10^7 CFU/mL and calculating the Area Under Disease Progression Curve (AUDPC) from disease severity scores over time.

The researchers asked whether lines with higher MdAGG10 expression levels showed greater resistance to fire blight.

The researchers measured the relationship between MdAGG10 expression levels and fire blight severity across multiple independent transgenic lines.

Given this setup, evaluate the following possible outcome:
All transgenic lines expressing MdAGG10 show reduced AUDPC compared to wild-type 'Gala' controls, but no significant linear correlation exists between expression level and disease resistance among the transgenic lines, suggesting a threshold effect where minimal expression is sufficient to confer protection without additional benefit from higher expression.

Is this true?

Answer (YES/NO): NO